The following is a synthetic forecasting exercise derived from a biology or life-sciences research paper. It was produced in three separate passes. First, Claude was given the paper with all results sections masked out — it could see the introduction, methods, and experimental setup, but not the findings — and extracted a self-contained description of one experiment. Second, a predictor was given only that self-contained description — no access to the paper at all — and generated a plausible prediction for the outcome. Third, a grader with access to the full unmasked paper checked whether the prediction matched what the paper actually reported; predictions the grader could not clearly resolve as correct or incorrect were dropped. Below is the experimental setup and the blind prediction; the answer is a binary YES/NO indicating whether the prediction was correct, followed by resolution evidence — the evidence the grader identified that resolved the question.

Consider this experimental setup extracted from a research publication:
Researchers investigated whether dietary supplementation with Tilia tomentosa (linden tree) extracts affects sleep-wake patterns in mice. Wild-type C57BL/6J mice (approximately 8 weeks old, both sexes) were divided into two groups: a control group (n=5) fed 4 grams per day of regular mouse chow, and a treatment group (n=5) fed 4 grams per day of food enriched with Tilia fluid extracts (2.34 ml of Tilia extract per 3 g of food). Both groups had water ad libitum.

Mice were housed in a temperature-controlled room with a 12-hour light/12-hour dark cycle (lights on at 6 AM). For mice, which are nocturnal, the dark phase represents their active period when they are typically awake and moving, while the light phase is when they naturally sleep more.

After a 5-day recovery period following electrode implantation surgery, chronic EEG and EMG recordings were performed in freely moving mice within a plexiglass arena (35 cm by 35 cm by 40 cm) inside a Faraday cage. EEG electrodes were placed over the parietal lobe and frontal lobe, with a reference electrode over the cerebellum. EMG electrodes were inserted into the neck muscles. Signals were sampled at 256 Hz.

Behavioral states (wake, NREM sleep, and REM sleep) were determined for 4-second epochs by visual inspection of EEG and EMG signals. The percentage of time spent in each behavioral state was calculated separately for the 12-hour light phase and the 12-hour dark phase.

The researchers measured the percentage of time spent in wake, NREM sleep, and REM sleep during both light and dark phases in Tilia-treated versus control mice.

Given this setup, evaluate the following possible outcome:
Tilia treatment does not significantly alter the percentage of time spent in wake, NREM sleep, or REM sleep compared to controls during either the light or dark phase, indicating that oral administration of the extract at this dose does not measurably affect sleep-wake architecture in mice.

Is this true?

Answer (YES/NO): NO